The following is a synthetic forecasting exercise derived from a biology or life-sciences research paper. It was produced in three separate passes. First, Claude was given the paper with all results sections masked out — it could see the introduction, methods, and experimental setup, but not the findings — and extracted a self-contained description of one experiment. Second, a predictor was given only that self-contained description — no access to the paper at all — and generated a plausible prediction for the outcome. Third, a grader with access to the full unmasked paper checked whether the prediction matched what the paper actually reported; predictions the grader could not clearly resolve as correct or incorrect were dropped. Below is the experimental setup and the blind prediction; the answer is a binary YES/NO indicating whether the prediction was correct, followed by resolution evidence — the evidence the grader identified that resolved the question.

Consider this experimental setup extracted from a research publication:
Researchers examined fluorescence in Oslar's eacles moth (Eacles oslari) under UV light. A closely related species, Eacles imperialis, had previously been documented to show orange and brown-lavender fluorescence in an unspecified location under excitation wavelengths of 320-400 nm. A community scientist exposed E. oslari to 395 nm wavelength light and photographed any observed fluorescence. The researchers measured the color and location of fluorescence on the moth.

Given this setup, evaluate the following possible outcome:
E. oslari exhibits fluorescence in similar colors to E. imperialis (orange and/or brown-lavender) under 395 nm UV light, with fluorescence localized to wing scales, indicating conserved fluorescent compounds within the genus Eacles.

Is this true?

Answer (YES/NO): NO